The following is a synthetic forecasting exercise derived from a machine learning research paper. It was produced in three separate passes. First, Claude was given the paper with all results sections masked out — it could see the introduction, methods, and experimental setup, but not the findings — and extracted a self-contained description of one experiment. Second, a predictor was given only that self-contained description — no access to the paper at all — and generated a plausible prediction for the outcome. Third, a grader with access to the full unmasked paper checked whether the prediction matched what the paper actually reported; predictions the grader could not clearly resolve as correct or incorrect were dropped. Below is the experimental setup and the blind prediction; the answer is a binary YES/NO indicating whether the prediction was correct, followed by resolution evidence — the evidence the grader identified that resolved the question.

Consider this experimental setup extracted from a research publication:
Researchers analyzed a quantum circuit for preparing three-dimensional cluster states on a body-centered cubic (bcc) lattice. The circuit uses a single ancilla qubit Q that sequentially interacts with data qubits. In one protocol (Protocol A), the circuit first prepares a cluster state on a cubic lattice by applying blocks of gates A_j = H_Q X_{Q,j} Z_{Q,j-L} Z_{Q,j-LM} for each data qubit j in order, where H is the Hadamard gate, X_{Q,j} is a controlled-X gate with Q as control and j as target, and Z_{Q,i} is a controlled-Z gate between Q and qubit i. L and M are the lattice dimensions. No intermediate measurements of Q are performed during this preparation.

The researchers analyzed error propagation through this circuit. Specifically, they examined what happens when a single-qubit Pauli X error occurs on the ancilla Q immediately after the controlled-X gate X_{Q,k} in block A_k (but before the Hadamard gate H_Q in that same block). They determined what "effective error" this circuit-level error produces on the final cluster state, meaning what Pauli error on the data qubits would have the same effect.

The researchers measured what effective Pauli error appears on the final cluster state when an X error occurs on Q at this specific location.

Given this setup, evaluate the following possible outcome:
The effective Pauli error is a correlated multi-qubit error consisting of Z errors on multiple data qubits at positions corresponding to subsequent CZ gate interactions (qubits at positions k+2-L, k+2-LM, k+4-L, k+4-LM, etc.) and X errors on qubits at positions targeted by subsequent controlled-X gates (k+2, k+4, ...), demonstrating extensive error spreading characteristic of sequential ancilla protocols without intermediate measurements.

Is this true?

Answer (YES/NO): NO